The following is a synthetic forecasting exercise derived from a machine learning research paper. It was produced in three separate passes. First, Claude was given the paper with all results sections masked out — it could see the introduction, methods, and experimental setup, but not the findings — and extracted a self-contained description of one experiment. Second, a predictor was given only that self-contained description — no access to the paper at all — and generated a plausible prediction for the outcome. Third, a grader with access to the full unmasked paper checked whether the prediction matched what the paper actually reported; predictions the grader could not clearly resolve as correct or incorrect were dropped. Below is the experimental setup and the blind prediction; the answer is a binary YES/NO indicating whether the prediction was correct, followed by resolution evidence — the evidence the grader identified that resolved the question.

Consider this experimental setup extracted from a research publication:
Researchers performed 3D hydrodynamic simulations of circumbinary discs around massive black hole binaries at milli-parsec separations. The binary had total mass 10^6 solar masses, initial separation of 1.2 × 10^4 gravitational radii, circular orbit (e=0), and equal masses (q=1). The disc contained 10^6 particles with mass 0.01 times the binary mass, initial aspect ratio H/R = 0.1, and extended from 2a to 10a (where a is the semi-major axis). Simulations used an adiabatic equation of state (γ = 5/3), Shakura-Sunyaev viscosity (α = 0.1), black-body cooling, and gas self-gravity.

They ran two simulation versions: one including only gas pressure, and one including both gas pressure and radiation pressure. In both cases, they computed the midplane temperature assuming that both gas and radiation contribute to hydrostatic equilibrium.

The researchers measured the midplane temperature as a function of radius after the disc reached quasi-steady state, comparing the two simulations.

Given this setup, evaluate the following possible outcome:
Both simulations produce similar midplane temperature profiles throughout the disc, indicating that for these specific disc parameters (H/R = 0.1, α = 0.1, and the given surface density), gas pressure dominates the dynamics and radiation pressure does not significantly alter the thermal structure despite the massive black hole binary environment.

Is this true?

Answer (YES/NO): NO